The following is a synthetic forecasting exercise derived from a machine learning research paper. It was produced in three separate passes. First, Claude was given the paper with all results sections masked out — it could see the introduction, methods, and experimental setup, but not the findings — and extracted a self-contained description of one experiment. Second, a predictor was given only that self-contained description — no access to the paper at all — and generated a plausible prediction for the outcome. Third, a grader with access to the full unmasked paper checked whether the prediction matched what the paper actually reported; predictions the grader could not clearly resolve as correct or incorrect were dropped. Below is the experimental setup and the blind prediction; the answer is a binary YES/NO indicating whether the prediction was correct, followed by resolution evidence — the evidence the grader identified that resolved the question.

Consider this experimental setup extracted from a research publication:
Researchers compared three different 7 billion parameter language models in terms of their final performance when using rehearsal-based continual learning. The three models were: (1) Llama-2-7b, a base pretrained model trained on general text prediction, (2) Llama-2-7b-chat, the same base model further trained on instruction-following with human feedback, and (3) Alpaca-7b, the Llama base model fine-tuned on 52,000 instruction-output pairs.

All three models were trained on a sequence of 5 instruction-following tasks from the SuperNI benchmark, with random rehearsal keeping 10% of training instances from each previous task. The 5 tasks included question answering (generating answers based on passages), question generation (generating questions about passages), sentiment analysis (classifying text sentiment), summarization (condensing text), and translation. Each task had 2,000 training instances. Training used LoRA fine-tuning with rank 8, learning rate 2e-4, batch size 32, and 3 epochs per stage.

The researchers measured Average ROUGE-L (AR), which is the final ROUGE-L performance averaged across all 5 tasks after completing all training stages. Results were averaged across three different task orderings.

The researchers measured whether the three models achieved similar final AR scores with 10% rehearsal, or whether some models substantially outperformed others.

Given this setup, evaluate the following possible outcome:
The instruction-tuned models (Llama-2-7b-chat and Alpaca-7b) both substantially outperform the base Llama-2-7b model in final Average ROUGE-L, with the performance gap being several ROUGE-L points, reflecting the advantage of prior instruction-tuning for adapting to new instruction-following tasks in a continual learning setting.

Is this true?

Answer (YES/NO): NO